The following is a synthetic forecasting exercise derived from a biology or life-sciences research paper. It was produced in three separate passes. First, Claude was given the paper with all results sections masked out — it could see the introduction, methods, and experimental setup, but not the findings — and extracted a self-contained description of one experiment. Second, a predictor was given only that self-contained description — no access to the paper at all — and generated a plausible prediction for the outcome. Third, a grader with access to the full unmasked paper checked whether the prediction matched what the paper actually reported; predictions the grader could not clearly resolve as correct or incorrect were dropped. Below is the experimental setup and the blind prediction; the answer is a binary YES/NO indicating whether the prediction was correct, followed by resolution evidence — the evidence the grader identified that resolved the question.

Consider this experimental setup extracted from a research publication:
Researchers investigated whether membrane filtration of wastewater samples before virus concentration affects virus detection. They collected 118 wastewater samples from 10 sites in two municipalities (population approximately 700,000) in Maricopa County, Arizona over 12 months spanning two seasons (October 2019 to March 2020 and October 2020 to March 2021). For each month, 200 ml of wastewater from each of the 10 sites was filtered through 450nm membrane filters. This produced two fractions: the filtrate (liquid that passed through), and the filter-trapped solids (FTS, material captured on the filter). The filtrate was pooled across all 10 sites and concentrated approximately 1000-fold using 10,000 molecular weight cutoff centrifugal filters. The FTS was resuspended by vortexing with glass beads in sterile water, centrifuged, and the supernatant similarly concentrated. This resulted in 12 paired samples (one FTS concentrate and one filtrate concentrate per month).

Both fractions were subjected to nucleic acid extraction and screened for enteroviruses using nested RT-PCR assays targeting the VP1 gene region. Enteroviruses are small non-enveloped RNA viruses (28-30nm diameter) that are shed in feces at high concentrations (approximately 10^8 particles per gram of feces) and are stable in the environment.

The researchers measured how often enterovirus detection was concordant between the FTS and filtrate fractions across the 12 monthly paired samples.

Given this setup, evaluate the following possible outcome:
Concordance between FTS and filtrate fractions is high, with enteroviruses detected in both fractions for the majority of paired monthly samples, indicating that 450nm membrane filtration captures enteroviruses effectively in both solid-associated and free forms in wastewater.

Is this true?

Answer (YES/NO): NO